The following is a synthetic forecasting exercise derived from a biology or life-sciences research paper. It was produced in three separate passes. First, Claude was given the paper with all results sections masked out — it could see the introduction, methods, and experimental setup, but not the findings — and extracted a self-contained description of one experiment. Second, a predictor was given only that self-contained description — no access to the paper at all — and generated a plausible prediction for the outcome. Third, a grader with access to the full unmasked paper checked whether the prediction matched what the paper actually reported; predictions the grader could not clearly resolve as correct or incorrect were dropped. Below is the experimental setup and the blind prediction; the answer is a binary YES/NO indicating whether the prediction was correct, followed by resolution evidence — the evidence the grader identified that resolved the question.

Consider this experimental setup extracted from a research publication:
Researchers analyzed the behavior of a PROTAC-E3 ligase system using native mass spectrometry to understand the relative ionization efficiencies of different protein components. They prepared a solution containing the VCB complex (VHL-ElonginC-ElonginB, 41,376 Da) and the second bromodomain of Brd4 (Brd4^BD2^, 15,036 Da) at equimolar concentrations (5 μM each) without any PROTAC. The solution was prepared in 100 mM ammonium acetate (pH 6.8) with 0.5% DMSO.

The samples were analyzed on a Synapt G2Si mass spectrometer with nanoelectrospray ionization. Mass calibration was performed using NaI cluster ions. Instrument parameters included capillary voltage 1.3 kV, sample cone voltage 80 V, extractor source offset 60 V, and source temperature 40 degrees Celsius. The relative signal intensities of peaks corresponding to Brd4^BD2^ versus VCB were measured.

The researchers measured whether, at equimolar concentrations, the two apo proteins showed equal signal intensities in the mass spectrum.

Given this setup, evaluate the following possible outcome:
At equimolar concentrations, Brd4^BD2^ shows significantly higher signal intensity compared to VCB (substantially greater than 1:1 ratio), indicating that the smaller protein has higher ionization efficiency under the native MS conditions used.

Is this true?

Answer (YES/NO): YES